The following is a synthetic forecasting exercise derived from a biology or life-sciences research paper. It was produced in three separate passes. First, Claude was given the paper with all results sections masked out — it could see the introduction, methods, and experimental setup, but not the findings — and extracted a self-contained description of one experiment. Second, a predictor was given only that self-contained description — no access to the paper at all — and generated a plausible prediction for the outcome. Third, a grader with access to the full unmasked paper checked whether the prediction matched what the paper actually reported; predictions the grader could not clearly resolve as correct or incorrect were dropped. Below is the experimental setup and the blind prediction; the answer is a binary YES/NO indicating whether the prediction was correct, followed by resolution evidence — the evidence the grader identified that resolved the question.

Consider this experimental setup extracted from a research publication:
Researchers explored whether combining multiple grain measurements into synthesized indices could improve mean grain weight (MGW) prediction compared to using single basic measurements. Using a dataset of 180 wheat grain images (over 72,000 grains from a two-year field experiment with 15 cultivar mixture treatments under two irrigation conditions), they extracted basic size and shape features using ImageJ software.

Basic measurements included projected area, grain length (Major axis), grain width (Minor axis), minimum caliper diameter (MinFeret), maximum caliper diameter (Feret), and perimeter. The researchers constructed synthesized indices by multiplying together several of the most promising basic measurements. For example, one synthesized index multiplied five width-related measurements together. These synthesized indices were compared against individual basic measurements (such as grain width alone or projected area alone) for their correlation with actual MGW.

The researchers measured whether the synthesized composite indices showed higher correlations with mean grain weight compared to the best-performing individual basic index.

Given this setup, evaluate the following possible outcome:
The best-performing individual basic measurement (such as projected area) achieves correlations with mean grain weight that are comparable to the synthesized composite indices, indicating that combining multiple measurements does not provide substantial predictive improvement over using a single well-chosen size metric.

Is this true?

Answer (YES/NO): NO